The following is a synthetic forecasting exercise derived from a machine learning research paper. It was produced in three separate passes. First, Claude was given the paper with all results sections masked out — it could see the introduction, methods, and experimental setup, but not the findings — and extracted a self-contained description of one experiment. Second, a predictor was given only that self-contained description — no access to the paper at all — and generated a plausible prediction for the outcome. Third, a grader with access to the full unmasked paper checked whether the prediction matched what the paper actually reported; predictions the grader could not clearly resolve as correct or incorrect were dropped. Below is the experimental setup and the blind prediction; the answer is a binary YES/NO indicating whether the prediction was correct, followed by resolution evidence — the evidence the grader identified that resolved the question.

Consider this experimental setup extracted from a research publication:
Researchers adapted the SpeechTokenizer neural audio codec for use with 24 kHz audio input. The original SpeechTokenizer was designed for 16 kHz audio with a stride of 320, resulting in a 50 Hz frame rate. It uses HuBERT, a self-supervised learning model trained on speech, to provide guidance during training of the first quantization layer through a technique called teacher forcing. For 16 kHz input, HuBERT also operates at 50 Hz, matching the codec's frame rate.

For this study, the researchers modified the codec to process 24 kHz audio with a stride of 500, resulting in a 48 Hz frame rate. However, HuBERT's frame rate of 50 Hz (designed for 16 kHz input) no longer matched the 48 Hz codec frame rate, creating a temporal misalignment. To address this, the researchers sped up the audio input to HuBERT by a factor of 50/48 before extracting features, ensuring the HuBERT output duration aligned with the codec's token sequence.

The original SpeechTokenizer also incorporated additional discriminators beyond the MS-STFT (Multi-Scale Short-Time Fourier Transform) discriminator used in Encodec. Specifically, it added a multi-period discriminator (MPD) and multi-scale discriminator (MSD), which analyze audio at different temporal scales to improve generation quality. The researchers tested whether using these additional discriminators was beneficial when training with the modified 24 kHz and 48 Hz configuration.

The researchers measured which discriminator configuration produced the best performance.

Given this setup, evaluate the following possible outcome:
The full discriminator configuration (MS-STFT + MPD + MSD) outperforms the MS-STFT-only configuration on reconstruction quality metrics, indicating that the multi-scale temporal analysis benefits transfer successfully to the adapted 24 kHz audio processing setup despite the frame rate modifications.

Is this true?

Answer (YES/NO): NO